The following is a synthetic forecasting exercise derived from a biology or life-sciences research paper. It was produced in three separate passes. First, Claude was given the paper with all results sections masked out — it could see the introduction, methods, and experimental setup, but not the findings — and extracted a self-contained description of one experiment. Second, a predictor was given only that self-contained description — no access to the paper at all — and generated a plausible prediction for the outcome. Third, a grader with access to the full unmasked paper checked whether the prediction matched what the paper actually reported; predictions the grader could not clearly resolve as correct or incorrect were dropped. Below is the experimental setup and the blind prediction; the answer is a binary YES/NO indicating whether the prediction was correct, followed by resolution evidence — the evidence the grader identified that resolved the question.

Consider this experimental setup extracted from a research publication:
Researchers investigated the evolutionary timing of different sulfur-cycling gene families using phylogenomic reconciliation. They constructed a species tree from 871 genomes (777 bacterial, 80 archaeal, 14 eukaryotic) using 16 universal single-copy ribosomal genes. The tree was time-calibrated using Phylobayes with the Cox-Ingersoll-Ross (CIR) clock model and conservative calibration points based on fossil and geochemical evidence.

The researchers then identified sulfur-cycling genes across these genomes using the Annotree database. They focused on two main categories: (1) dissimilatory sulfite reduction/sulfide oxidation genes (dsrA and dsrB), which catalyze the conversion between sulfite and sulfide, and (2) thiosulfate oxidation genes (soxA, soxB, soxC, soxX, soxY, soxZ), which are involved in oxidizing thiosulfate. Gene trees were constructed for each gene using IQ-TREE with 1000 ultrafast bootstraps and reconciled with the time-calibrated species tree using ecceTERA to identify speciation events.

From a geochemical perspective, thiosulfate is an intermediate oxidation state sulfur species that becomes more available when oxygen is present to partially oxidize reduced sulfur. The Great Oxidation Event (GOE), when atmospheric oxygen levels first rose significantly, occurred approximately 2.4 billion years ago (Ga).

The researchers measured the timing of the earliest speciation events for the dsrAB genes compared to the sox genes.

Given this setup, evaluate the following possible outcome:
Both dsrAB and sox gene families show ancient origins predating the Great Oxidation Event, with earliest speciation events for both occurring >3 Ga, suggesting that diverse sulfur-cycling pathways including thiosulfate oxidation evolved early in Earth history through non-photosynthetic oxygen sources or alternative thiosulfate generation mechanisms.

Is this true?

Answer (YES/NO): NO